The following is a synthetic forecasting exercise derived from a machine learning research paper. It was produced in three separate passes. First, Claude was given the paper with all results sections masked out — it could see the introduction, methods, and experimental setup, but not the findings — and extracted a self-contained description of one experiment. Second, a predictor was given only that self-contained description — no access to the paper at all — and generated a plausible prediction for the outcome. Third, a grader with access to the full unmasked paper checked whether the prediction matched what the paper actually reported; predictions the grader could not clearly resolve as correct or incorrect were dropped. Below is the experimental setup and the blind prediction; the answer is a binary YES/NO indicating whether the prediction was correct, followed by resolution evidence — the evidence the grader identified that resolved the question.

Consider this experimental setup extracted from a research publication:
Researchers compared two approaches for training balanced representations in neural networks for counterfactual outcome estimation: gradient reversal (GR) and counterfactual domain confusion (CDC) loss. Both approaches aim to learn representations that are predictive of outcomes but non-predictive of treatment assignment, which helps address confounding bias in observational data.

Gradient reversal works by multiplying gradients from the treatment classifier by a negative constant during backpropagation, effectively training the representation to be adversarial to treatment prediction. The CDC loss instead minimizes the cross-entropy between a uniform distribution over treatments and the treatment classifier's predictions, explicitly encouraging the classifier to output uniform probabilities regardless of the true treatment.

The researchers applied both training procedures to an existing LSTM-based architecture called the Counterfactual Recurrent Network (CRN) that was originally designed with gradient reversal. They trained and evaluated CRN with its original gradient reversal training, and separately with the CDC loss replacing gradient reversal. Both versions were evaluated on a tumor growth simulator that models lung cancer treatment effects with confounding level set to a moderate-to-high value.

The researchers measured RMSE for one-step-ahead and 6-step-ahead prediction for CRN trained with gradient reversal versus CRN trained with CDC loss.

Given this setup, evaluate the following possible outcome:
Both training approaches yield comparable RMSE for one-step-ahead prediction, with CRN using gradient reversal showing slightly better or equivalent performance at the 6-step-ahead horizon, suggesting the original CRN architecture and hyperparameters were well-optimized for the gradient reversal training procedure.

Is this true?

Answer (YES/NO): NO